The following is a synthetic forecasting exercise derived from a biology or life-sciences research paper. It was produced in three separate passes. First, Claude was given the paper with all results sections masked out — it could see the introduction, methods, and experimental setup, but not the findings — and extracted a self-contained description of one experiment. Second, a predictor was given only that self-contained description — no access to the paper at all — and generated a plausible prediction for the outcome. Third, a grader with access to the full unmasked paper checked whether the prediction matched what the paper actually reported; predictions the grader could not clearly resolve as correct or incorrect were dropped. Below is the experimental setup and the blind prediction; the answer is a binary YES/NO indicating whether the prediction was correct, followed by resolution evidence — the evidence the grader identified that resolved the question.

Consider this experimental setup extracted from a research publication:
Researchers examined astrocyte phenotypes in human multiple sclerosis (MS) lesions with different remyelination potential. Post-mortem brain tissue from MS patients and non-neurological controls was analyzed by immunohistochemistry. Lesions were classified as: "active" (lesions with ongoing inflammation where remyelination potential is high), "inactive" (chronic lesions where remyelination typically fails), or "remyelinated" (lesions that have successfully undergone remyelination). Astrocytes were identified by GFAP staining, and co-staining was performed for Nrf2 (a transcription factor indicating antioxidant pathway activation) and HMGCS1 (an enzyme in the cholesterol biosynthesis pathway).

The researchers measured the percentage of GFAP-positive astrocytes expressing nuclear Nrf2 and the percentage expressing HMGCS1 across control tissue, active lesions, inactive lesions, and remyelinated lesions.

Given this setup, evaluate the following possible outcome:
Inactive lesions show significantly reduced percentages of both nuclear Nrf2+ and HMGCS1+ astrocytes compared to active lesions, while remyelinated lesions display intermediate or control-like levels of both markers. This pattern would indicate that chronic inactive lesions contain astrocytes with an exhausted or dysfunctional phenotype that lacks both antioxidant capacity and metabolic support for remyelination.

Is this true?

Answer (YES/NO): NO